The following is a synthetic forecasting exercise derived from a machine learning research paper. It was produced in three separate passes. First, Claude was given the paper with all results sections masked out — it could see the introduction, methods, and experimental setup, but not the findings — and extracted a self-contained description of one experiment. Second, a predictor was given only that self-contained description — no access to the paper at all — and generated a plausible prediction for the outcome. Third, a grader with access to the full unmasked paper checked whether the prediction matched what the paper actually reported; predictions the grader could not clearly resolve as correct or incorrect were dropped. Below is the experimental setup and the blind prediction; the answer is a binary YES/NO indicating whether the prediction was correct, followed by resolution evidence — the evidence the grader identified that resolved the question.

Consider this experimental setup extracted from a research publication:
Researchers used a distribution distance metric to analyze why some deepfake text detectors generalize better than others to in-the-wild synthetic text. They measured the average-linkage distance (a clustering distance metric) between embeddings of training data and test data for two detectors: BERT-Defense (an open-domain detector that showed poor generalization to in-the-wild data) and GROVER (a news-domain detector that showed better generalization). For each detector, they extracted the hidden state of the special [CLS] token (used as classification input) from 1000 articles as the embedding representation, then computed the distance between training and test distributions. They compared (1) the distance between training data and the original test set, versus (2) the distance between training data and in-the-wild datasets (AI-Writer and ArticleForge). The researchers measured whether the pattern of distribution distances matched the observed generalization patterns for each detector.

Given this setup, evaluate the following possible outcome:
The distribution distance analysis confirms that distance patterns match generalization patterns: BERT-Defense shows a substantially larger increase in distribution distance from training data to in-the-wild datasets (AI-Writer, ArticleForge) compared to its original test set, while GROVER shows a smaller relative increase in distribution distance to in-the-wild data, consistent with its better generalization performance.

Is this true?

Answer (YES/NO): YES